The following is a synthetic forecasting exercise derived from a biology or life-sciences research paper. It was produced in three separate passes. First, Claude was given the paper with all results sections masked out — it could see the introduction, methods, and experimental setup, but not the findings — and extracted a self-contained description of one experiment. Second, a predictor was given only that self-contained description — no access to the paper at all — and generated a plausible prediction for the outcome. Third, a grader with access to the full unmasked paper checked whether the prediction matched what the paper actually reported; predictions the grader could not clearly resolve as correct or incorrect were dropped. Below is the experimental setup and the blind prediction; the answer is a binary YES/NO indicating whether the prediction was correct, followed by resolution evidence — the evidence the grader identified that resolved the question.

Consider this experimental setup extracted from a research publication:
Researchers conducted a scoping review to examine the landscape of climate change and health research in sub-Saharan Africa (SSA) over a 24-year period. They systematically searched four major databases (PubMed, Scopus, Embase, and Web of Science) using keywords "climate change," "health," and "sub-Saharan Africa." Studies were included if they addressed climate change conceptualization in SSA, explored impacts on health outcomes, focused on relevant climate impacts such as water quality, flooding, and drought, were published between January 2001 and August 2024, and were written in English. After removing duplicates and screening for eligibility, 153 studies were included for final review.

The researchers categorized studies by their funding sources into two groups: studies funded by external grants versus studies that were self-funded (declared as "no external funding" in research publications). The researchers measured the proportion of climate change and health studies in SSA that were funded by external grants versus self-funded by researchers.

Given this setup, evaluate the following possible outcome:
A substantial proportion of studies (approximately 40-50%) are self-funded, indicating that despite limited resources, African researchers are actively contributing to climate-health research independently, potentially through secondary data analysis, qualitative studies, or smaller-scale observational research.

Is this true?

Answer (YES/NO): NO